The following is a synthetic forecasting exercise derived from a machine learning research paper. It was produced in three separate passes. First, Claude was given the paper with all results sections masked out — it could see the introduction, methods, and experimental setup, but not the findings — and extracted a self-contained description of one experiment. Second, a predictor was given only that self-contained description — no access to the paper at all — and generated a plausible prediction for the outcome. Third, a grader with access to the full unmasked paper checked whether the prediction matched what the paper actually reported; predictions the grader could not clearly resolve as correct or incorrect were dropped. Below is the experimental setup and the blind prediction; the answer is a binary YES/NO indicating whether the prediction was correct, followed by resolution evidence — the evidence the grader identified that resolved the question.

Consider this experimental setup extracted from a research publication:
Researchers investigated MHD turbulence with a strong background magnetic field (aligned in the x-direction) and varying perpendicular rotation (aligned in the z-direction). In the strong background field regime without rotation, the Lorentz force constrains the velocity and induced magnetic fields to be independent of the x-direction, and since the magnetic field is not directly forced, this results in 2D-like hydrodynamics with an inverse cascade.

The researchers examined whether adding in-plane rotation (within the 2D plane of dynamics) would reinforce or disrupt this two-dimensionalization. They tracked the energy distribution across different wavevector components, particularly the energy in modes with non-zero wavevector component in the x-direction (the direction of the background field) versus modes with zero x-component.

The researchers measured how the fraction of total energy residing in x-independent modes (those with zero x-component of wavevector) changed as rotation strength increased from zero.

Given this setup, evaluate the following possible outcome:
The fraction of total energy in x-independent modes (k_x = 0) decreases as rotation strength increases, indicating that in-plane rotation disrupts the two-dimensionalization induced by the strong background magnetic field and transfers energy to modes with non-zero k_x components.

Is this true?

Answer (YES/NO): NO